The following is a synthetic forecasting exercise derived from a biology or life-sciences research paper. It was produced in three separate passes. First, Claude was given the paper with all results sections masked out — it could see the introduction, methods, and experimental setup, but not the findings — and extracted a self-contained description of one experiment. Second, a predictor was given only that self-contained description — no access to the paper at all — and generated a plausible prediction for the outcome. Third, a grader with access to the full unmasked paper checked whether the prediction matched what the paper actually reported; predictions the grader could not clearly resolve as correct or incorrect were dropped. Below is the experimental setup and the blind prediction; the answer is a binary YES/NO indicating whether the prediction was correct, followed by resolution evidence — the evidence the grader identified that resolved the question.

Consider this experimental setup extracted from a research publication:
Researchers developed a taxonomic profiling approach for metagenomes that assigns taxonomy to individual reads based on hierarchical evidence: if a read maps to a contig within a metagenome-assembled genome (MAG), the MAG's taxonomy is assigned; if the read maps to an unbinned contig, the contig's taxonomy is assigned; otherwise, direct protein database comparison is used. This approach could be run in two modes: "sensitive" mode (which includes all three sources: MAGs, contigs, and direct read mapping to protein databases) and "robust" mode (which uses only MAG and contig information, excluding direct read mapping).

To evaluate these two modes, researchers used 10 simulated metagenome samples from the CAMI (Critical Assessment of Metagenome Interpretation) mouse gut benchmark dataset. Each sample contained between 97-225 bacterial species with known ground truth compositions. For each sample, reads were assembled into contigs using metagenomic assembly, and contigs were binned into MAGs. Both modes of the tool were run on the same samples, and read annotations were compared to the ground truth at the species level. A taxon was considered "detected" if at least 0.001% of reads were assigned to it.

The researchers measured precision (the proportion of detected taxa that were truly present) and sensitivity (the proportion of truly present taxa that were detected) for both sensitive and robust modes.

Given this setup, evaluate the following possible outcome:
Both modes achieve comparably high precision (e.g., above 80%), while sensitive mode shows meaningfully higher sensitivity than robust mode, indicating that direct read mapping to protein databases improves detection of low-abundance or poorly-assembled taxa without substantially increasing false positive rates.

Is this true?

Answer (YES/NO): NO